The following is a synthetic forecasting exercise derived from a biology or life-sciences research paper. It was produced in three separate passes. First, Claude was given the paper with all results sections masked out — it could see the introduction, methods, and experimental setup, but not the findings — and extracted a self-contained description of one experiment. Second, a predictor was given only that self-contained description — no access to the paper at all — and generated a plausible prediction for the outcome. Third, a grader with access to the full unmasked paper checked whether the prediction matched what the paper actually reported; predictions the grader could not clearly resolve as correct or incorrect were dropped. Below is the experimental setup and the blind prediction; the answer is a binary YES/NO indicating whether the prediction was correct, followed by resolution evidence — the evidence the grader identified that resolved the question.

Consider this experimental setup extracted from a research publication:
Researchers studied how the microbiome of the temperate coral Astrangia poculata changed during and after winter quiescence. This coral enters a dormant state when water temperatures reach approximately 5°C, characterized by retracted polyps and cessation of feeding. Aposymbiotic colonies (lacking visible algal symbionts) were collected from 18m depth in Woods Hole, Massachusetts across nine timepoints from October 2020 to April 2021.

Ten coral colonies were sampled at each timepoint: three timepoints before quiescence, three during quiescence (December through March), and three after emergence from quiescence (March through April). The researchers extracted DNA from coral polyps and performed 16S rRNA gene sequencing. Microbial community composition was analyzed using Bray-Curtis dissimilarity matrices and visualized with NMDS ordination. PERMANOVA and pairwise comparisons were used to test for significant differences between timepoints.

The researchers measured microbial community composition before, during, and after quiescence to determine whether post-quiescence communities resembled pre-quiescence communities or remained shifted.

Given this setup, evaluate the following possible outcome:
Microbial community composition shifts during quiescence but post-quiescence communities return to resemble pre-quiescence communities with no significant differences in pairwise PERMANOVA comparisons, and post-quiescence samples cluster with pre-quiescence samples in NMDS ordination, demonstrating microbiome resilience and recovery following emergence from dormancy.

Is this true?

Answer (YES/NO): NO